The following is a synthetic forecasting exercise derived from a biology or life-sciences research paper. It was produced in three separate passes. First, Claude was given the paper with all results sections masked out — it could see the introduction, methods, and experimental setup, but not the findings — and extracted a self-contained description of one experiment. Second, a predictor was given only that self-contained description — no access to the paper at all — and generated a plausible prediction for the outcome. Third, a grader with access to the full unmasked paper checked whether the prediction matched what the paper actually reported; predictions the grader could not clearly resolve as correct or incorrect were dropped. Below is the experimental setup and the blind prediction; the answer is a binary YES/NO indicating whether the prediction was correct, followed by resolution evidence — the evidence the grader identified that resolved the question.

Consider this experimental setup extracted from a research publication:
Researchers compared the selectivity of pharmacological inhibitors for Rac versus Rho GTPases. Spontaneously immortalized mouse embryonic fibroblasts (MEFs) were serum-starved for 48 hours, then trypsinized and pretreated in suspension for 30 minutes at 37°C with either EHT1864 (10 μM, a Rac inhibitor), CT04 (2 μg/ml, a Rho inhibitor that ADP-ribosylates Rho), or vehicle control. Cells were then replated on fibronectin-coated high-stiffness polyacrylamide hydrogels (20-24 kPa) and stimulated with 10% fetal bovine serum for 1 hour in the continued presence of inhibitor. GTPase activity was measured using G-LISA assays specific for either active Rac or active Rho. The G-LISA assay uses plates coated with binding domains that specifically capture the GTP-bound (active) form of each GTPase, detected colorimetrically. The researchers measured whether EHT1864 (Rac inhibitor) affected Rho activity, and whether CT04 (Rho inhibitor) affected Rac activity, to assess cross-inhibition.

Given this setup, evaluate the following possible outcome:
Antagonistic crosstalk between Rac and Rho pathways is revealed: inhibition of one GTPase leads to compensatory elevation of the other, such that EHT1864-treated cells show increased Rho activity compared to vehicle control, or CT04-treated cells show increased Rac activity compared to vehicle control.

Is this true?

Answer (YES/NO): NO